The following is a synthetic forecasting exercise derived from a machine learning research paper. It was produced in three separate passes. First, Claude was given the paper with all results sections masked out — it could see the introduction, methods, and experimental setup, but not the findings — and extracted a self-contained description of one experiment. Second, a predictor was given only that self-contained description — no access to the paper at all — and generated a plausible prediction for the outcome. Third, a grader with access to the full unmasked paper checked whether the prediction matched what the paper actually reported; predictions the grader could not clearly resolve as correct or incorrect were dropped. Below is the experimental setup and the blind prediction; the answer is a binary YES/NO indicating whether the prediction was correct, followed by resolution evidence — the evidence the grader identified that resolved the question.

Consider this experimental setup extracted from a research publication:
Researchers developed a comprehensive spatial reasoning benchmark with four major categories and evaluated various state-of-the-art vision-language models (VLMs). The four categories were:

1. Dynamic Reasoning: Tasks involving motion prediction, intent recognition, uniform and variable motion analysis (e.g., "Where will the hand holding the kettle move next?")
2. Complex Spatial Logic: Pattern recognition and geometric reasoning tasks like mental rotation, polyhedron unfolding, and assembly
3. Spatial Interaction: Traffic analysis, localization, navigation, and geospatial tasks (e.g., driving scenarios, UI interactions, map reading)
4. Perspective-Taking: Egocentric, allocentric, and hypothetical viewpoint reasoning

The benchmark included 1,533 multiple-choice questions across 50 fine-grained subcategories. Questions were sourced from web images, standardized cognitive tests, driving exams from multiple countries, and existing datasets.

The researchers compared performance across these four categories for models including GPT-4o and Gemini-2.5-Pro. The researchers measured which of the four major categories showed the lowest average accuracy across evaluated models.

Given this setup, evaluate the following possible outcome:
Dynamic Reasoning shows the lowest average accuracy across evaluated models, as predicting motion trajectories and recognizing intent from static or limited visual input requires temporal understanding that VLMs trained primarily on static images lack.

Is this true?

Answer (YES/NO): NO